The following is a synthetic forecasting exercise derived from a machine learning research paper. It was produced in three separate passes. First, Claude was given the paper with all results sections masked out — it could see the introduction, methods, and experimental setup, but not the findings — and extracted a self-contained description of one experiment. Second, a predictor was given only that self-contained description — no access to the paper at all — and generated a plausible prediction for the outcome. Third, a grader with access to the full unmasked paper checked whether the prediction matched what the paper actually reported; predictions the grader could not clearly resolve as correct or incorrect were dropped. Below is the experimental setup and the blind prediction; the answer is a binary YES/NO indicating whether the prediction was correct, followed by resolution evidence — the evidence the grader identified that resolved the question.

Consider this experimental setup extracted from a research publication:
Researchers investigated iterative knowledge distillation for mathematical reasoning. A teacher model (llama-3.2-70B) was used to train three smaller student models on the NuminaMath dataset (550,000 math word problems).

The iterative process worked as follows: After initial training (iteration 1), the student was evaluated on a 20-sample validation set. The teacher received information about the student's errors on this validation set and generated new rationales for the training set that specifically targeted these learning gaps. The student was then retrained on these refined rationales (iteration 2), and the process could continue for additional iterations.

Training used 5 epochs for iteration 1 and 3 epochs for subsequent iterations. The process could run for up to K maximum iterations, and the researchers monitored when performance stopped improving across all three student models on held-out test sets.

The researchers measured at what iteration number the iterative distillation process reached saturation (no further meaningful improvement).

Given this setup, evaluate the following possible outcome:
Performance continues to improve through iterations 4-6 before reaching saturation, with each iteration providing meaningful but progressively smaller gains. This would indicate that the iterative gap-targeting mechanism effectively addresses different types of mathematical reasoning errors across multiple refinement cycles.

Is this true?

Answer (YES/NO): NO